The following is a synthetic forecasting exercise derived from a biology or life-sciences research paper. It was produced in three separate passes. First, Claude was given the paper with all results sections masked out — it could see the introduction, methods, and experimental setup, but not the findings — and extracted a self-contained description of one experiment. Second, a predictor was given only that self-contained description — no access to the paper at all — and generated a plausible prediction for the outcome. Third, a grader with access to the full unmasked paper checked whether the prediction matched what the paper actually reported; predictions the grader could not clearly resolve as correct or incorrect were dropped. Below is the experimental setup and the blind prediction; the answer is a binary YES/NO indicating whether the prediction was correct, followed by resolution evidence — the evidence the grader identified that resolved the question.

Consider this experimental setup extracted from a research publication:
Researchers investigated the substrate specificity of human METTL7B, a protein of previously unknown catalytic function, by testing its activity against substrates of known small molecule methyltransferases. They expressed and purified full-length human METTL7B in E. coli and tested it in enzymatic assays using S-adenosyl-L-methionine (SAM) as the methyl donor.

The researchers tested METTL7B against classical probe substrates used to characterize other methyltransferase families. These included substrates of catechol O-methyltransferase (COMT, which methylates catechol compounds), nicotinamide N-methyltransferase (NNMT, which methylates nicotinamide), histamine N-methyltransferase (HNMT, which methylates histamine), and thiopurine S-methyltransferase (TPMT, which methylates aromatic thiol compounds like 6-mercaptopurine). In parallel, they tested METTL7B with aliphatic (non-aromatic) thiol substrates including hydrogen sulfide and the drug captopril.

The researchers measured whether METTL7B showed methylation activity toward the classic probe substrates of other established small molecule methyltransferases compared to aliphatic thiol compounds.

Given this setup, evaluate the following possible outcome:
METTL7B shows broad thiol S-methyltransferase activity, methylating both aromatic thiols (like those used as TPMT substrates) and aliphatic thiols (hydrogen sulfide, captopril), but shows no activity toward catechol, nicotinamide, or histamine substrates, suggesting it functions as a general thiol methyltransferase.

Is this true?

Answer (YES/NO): NO